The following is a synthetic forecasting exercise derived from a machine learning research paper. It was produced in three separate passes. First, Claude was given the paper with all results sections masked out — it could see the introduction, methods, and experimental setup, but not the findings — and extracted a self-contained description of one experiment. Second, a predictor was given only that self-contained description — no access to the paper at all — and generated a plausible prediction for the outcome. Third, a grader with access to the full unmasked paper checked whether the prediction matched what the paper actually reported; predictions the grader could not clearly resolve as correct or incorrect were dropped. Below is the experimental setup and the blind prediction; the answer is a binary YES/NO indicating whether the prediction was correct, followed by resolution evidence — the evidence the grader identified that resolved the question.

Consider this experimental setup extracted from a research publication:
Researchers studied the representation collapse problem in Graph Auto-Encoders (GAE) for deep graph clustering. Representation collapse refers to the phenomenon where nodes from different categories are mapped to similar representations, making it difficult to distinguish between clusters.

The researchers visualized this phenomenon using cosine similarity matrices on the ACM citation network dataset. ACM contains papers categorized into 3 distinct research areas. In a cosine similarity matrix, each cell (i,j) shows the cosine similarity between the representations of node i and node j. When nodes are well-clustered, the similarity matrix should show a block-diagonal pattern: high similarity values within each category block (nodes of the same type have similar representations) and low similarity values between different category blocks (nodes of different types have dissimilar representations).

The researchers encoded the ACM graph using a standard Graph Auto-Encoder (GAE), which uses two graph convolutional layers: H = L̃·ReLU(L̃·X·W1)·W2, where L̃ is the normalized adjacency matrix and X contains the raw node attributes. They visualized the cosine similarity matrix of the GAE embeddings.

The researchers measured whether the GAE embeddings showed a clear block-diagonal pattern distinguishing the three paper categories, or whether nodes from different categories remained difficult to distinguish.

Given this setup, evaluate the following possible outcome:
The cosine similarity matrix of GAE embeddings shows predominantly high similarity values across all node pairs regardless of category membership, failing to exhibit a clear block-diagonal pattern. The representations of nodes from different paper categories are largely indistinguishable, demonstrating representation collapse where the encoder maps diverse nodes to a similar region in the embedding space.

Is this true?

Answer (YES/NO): YES